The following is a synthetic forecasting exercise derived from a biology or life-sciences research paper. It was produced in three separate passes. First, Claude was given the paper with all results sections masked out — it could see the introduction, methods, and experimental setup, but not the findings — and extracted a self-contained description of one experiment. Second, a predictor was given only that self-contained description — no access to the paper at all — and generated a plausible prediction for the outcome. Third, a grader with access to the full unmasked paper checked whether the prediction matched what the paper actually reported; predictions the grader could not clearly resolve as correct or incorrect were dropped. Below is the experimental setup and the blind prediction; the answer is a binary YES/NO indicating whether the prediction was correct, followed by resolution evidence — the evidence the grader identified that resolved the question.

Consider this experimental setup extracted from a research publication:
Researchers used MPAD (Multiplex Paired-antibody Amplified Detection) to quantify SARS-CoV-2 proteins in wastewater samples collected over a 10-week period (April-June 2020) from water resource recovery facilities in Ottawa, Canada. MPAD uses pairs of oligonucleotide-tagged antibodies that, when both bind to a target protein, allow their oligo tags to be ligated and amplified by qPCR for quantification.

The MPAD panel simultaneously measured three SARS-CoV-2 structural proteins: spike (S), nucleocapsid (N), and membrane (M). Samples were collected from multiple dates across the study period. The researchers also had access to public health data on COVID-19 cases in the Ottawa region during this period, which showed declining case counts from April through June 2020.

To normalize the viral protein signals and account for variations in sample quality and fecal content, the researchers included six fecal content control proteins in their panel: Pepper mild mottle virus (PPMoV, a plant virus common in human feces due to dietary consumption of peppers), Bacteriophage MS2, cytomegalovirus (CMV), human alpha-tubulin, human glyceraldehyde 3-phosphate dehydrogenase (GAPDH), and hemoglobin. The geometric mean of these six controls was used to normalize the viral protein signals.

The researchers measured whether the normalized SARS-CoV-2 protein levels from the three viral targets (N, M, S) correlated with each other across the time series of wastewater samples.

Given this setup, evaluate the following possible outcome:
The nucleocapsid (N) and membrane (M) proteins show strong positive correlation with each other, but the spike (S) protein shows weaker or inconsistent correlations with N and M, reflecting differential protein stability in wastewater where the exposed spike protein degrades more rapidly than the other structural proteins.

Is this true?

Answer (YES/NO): NO